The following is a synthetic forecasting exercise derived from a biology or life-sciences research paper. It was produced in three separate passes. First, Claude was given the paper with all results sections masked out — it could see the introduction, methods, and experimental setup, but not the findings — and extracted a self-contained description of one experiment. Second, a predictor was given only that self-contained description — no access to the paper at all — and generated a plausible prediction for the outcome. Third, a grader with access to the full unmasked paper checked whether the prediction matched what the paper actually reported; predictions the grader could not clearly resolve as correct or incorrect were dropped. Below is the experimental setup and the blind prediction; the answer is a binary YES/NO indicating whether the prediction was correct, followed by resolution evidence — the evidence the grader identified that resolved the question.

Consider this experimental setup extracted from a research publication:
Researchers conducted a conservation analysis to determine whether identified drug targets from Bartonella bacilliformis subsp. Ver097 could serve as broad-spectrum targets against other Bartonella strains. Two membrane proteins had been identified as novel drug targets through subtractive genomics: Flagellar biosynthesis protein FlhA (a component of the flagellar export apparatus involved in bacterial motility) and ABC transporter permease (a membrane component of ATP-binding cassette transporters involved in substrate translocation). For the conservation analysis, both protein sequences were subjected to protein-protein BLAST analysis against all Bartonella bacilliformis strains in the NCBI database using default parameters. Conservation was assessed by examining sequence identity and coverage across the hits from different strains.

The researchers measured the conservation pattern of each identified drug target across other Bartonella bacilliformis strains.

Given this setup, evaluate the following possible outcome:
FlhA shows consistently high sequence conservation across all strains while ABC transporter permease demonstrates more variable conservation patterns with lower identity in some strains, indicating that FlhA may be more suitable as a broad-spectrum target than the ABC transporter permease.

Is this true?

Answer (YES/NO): YES